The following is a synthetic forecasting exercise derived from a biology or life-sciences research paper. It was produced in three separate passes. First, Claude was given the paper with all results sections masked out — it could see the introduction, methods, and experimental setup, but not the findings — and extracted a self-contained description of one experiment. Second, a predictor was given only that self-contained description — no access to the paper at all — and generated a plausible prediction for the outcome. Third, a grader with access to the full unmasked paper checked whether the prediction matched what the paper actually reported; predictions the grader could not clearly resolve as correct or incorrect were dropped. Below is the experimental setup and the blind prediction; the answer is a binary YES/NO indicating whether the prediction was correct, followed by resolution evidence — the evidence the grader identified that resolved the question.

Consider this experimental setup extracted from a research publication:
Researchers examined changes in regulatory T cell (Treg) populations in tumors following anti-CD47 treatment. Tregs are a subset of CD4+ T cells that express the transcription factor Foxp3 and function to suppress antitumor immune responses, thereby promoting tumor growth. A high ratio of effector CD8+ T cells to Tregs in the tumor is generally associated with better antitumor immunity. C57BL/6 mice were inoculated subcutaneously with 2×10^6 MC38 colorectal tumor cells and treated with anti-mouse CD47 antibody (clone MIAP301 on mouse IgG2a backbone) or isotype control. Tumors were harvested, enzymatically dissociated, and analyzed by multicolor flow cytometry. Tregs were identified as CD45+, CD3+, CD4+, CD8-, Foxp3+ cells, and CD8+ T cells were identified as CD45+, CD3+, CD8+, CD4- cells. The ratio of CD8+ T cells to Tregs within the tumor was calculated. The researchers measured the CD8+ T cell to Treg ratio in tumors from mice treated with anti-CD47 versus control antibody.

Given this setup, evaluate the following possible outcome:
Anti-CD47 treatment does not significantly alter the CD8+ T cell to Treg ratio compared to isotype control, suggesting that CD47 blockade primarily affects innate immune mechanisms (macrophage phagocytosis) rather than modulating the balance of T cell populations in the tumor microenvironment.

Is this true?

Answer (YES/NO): NO